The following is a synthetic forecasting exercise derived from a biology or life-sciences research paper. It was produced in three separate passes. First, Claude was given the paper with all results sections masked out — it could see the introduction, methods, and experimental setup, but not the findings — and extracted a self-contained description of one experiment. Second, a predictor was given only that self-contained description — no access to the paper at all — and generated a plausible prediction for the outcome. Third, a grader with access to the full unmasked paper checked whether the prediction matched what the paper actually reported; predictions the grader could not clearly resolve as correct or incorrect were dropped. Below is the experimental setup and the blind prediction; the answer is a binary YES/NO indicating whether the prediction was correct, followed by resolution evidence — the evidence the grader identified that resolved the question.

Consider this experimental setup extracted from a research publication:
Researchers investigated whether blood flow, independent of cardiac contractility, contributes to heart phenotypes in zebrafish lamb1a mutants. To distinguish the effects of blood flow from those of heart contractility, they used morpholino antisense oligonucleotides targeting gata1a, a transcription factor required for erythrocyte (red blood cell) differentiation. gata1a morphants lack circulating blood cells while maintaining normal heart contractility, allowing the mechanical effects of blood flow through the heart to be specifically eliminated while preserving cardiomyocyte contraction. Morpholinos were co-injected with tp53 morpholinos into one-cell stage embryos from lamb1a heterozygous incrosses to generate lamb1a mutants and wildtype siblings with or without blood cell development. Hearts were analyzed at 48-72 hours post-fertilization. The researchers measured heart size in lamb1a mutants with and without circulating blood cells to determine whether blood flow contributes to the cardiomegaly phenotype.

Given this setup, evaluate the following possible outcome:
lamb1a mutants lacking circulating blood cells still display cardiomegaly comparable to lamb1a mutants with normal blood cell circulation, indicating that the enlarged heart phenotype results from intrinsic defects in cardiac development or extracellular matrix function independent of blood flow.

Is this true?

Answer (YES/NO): YES